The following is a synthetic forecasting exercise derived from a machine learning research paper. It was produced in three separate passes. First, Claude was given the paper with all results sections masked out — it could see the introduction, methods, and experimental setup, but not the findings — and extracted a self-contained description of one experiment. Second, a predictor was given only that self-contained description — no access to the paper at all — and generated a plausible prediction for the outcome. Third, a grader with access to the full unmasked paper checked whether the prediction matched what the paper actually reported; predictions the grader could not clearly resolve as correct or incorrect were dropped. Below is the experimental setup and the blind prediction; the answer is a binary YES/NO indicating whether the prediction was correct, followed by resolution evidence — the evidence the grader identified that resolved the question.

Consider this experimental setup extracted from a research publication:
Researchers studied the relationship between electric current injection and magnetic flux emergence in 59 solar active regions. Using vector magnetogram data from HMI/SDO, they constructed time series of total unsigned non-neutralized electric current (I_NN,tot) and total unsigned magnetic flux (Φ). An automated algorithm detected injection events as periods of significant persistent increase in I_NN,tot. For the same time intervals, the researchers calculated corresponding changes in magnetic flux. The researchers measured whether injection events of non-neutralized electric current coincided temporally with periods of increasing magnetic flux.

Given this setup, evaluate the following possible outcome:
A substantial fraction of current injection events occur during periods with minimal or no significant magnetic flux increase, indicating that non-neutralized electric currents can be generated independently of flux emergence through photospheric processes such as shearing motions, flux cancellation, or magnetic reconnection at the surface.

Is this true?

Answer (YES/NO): YES